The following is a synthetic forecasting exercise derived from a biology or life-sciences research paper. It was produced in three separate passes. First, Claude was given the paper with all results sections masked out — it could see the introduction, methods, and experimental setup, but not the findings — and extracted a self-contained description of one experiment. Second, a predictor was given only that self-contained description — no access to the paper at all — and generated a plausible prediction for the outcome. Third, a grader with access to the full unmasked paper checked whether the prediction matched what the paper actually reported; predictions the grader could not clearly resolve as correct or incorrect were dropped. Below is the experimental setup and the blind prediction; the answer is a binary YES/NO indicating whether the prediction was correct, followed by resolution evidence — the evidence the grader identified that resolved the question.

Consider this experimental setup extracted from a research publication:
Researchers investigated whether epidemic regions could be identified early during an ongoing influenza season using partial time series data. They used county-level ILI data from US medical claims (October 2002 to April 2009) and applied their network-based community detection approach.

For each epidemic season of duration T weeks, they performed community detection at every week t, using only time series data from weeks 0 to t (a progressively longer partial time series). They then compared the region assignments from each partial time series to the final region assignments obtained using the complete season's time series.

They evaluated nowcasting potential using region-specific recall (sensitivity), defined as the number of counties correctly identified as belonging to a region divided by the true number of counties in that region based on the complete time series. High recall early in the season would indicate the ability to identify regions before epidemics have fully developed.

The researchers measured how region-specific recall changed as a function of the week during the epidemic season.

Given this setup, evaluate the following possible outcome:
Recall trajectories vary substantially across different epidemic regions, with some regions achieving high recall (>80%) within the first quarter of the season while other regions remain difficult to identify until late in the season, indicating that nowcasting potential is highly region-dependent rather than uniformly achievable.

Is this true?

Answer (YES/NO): YES